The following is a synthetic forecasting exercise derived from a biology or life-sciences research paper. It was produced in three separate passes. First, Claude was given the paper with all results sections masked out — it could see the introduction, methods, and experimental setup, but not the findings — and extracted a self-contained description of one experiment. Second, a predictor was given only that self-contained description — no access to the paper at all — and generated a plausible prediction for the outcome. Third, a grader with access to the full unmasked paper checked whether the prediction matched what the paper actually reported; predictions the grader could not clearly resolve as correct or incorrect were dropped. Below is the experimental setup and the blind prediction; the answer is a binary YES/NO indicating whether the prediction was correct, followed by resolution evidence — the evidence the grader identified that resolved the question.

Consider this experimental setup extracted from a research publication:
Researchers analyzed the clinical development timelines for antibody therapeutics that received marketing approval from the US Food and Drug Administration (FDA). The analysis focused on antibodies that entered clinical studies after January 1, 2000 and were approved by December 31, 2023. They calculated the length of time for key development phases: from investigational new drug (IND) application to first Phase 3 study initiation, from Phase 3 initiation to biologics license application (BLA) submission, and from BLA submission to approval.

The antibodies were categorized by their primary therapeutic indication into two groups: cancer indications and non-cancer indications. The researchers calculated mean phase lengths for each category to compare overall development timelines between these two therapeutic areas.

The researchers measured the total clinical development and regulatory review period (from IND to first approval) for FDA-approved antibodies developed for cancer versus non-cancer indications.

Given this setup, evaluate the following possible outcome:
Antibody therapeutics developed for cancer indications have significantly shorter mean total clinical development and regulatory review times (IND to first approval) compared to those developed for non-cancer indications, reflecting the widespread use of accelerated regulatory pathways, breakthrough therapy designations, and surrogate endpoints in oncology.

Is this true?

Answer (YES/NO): YES